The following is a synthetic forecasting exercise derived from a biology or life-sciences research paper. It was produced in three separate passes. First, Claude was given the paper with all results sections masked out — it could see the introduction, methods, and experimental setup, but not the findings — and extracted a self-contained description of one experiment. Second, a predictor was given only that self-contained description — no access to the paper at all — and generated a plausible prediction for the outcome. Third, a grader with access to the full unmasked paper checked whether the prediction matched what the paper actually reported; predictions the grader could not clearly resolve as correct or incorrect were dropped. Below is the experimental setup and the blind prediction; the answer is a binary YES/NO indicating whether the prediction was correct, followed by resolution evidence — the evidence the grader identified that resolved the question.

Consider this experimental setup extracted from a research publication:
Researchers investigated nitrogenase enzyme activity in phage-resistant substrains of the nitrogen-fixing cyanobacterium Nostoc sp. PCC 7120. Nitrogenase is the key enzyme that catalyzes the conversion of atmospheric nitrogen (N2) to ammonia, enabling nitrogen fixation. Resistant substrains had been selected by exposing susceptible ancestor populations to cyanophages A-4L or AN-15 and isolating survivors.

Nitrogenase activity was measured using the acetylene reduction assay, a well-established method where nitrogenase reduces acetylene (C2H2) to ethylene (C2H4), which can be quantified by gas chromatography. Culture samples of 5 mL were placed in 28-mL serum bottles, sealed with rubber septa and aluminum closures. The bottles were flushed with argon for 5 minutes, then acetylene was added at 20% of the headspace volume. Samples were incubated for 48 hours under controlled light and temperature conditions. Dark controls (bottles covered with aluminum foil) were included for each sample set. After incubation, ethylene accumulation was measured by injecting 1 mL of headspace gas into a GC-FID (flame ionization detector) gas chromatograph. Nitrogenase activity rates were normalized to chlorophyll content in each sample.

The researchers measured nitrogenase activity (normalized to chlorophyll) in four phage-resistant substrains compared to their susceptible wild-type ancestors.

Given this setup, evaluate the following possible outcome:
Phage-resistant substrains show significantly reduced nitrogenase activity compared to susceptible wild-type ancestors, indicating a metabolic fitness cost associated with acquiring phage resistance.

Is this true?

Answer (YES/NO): YES